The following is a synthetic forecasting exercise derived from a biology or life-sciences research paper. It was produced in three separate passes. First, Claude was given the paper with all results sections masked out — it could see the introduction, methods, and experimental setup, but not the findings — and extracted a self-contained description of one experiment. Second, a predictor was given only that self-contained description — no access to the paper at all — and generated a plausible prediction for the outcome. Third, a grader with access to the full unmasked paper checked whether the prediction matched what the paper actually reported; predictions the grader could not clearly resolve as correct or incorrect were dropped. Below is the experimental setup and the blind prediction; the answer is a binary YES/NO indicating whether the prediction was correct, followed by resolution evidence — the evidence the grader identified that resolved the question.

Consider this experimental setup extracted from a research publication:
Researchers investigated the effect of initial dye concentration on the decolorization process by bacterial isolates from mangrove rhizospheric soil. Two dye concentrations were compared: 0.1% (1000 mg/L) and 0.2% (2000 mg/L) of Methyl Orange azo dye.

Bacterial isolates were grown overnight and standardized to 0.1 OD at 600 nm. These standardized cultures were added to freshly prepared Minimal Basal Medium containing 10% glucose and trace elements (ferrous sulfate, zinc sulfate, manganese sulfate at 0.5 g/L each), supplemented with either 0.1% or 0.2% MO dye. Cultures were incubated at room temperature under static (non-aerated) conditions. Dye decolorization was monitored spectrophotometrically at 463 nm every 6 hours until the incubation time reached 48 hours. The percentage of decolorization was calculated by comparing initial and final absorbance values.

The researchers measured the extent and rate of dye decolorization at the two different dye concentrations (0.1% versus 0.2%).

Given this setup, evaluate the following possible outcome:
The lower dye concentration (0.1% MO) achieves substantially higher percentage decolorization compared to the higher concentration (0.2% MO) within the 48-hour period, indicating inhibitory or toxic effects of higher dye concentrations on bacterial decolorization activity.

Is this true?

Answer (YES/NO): YES